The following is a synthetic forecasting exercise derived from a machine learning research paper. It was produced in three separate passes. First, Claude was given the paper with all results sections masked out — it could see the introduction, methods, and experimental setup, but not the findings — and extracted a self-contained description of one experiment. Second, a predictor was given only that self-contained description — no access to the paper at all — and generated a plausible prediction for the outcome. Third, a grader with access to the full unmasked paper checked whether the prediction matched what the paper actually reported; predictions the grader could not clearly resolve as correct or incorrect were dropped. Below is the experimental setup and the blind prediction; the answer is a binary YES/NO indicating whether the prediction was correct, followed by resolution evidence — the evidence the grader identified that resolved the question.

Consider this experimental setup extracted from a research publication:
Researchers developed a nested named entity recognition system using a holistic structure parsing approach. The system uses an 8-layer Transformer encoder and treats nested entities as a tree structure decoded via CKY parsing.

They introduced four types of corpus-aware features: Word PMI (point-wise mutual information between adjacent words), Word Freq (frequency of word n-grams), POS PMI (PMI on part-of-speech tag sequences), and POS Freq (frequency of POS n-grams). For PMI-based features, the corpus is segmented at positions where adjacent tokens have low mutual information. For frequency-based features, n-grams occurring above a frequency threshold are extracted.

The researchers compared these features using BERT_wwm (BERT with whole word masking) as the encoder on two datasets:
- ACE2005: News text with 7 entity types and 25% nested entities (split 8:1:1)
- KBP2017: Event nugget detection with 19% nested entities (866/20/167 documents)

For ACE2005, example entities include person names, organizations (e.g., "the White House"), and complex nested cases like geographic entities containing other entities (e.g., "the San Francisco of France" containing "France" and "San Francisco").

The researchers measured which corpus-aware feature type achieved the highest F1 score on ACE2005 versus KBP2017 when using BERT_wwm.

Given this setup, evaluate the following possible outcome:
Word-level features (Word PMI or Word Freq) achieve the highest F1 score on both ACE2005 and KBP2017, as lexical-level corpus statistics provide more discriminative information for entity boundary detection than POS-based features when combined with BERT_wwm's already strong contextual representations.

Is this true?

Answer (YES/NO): YES